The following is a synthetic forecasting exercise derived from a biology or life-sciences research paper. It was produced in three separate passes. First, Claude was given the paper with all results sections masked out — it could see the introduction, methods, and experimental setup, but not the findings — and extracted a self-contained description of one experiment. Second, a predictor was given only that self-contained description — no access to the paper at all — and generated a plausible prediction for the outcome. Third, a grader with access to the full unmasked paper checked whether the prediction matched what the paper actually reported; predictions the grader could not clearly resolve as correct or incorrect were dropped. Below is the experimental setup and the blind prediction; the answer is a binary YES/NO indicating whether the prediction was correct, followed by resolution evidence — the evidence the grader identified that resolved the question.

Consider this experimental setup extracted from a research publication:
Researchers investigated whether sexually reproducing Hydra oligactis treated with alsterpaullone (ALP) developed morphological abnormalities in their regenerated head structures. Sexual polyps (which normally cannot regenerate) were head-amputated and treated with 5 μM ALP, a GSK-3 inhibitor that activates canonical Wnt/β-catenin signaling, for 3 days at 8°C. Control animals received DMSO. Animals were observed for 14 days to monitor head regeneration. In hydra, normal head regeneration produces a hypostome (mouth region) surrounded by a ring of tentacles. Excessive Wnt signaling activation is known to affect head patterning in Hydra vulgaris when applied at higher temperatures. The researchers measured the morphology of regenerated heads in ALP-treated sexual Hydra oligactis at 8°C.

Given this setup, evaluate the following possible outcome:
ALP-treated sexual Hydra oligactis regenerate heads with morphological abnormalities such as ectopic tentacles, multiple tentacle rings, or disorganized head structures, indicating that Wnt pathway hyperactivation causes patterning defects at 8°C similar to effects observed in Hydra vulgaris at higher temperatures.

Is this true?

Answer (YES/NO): YES